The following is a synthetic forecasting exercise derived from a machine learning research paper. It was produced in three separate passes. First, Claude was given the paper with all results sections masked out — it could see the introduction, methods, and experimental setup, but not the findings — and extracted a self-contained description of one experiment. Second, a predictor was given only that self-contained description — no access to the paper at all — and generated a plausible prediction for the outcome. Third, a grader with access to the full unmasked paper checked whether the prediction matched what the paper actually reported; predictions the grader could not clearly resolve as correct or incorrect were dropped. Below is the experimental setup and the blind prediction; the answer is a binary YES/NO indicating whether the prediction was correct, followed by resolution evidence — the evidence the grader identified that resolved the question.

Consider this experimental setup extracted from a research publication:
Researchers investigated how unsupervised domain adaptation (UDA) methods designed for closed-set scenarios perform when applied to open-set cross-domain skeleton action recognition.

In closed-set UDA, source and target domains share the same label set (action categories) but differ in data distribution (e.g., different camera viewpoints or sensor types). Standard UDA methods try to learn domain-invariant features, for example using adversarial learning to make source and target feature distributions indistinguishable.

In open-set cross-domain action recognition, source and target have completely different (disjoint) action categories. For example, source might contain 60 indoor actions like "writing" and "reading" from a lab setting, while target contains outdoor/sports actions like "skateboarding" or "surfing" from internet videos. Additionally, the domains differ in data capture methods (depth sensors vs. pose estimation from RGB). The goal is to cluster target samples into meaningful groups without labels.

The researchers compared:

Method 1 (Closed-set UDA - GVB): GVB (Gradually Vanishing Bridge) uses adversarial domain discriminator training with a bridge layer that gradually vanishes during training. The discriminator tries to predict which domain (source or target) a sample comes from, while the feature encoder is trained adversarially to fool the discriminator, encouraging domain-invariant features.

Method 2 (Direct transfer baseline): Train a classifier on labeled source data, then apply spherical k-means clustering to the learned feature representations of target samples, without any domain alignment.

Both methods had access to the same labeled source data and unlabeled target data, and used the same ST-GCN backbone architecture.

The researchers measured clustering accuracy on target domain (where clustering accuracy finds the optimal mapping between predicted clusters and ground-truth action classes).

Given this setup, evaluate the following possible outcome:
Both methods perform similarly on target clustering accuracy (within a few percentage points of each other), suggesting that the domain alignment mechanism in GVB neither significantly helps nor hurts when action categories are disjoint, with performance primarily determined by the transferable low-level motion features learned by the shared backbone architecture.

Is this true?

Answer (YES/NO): NO